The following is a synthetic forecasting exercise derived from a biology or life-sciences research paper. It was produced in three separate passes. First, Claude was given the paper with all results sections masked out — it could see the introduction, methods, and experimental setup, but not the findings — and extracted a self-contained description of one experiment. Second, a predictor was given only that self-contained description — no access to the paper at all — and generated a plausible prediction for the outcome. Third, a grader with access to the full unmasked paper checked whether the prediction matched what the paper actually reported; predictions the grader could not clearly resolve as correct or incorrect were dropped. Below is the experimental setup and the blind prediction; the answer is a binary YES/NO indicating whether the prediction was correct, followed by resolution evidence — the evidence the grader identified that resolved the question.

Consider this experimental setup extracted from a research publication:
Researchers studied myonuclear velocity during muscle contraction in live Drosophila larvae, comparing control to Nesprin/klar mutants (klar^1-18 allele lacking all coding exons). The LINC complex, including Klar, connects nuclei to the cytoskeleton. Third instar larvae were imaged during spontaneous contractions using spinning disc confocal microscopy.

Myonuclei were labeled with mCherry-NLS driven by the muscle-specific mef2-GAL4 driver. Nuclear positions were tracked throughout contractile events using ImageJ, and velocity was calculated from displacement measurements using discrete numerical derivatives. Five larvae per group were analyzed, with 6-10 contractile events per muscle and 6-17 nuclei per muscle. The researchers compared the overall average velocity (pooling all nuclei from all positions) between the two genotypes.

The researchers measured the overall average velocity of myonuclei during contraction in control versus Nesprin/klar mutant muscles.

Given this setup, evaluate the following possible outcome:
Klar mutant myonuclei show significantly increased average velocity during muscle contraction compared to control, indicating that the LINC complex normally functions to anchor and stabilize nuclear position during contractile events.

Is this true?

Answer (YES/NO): NO